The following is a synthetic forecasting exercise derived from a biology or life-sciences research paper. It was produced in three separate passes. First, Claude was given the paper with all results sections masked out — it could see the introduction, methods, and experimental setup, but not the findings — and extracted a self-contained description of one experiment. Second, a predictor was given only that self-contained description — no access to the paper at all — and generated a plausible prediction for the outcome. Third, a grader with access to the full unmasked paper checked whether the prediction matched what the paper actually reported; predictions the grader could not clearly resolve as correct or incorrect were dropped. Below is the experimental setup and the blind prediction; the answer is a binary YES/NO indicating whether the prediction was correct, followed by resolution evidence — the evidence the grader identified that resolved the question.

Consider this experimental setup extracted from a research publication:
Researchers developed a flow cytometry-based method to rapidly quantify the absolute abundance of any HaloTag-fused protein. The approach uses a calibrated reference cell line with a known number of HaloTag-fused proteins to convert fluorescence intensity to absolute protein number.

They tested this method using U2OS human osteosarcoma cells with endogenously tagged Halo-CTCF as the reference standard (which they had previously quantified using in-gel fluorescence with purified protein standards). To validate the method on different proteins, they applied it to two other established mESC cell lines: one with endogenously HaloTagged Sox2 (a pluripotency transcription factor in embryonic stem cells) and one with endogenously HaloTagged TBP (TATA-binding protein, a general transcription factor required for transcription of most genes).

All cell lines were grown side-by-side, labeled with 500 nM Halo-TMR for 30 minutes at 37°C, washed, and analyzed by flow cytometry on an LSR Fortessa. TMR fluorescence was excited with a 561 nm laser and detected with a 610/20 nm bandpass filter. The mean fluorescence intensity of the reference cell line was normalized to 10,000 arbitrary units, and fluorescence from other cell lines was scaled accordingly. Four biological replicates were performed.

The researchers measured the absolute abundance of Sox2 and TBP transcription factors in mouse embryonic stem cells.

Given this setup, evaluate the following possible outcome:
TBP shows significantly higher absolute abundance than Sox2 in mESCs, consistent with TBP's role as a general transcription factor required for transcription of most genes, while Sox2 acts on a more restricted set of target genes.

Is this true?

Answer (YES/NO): NO